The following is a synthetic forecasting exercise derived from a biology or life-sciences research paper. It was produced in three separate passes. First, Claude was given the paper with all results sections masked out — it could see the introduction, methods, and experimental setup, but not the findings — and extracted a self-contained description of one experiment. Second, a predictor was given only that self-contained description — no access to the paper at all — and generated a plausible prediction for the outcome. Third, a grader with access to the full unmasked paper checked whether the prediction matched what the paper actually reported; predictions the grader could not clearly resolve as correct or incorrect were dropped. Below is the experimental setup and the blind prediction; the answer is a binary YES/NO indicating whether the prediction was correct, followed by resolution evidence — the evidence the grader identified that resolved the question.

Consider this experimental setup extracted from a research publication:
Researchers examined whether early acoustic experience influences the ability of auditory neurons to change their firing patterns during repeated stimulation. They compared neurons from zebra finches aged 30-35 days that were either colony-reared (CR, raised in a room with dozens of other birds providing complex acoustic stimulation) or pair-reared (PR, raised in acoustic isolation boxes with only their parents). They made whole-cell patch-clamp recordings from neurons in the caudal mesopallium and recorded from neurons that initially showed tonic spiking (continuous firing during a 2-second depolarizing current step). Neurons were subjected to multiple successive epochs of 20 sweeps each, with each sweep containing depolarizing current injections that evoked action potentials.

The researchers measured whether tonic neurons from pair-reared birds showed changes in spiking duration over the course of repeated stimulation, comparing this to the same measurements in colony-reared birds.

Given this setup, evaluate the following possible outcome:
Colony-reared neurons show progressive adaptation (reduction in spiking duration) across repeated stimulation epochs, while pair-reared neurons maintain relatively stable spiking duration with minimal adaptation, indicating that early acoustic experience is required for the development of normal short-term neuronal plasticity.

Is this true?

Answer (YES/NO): YES